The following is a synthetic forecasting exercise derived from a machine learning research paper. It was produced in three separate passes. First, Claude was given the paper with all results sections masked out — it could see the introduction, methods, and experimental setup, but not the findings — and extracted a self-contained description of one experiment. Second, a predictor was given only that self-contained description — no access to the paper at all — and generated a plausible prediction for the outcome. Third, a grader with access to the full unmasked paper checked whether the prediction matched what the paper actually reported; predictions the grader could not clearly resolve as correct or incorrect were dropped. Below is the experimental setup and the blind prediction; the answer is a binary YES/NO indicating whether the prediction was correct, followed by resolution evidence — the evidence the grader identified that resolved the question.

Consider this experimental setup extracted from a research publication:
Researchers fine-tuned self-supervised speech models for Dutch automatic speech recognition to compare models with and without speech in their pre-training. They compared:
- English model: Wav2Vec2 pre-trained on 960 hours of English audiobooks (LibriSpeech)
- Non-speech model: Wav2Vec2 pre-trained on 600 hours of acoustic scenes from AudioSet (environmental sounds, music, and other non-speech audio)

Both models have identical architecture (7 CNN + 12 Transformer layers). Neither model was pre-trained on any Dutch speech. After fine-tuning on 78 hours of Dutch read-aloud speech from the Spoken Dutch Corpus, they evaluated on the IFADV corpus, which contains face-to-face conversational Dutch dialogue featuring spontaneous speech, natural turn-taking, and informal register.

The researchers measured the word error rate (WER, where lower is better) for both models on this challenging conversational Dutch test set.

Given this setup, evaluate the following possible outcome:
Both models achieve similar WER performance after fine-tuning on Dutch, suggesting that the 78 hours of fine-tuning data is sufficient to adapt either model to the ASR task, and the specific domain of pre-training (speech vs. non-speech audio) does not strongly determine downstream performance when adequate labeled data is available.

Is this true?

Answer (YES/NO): NO